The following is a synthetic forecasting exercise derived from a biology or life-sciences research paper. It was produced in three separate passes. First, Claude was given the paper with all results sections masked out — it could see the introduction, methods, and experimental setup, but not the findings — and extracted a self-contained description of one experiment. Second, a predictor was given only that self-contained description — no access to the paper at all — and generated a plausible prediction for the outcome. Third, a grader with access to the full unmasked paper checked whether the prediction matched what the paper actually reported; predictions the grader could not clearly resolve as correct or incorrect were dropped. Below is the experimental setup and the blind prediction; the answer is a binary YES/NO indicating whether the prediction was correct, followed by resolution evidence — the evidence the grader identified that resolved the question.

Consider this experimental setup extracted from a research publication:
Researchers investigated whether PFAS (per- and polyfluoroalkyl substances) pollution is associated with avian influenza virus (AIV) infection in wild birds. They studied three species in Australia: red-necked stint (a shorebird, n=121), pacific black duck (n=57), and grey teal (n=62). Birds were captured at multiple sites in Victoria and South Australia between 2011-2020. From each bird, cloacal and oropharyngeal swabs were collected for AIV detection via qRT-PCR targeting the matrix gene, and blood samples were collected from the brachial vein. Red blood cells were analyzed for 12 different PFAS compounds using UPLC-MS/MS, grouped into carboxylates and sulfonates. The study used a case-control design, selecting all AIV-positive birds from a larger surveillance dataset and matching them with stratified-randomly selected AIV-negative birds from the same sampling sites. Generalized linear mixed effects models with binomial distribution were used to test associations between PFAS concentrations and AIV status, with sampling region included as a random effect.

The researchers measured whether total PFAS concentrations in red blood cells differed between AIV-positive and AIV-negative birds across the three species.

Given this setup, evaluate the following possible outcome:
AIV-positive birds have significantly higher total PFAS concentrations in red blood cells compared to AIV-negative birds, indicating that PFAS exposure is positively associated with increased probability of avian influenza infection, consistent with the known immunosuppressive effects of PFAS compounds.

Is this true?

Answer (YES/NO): NO